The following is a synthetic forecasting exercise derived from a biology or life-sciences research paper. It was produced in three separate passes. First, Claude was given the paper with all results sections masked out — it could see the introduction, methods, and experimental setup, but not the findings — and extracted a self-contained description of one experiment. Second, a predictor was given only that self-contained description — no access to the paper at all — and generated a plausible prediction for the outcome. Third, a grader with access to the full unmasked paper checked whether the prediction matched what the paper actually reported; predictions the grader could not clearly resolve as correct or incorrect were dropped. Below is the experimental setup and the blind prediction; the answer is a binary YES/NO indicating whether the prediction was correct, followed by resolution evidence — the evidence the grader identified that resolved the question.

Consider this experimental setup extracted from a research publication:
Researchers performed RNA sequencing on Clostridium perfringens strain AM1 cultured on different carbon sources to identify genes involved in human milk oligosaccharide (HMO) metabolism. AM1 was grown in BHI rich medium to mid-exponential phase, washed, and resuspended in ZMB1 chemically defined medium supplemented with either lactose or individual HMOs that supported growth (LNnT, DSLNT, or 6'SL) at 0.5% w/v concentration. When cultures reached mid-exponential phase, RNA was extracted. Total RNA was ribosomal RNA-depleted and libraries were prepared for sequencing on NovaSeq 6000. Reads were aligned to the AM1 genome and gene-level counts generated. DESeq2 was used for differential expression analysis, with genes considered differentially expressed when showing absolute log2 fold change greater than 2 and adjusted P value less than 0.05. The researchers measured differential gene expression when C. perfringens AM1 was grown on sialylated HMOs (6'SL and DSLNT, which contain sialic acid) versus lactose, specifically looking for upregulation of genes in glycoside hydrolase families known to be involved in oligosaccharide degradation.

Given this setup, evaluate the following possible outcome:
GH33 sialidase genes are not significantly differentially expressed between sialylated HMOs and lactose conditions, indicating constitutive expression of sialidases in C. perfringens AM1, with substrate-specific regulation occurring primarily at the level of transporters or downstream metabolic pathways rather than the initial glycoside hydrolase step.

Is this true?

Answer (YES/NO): NO